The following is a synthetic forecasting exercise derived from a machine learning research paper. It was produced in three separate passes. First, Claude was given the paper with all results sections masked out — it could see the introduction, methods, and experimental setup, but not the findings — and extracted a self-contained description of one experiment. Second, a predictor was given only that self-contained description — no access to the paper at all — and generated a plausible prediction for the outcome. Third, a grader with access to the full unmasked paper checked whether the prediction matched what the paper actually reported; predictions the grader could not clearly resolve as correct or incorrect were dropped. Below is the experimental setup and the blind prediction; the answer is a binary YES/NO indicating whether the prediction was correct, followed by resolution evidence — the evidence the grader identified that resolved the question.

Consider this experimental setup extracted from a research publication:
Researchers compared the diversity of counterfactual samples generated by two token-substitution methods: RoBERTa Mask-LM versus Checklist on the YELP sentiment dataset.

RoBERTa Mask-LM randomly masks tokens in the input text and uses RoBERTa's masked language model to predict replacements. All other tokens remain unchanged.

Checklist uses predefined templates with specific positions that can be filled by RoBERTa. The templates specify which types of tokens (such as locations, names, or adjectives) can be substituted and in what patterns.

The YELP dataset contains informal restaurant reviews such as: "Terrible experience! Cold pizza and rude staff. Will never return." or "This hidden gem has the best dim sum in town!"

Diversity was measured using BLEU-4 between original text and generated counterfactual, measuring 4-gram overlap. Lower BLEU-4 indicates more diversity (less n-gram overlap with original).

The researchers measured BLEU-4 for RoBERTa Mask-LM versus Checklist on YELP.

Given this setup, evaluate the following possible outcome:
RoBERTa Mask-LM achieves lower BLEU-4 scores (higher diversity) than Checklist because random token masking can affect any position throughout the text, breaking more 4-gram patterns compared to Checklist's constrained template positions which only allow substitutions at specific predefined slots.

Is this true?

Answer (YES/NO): NO